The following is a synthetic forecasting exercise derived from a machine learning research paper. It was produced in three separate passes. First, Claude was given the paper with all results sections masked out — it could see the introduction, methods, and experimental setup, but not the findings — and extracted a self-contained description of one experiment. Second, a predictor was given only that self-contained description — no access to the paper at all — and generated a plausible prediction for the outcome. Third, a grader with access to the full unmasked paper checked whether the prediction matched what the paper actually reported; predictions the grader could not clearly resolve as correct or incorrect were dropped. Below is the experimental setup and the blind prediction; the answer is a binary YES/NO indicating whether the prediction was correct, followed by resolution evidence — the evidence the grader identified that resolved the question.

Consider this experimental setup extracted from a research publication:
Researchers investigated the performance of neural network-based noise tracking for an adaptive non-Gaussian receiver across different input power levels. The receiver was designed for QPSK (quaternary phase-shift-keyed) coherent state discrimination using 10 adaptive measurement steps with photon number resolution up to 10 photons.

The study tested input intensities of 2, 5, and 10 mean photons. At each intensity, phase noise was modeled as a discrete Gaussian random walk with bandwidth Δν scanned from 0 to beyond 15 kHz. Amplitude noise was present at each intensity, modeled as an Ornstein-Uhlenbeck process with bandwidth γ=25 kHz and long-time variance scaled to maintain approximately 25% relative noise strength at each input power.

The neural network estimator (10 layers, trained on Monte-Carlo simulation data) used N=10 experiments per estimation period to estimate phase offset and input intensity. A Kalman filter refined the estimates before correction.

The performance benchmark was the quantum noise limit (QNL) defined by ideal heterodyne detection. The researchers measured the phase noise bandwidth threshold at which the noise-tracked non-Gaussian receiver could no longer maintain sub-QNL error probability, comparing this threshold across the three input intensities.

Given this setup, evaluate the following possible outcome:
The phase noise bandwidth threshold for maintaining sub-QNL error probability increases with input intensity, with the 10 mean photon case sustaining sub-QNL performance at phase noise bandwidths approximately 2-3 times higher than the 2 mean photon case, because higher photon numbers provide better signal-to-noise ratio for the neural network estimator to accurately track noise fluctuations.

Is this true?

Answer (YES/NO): NO